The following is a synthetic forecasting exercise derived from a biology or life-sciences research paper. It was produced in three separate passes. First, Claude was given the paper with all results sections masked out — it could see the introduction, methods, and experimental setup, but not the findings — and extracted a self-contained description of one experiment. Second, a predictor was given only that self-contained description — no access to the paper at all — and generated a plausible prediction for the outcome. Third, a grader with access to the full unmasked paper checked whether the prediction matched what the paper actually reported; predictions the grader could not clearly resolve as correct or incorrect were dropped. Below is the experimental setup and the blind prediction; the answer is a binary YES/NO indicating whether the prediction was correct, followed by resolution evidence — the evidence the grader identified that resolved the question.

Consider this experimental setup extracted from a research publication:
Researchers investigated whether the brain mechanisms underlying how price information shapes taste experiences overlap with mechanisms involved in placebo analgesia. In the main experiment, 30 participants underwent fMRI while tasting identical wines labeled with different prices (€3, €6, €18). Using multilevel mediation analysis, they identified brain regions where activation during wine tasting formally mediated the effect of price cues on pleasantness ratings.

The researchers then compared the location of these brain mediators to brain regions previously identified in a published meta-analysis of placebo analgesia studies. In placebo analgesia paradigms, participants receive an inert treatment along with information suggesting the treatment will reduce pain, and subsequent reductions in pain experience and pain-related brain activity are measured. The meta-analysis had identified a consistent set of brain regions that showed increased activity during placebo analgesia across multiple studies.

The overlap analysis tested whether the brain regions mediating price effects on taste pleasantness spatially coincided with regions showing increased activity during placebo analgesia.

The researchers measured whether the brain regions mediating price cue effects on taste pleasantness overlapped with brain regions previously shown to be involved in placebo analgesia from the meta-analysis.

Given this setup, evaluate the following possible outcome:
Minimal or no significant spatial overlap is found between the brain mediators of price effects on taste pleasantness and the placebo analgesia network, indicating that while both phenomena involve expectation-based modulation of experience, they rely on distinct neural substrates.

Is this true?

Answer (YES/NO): NO